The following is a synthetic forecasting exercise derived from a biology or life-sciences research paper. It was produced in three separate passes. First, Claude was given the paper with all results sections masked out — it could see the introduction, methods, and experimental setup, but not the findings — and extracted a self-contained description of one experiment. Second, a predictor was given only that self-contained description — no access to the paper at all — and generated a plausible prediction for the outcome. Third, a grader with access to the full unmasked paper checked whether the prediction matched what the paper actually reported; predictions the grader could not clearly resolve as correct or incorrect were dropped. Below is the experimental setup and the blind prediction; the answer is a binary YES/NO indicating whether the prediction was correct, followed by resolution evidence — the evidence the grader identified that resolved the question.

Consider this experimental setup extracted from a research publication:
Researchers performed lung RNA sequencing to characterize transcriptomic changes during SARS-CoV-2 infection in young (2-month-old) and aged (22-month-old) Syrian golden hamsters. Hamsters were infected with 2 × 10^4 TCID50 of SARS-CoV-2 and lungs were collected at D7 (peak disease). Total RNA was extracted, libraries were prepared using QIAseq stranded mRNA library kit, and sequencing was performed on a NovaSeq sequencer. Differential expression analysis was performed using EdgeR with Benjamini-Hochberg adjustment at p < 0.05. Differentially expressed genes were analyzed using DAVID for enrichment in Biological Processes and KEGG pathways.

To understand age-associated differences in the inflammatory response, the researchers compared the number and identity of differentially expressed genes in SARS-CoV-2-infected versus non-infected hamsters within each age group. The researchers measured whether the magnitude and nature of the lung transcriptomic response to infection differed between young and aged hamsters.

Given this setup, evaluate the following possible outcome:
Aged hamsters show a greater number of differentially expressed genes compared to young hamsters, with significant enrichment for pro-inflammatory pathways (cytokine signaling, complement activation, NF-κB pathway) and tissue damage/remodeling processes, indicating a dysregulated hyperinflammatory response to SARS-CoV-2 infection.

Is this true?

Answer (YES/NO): NO